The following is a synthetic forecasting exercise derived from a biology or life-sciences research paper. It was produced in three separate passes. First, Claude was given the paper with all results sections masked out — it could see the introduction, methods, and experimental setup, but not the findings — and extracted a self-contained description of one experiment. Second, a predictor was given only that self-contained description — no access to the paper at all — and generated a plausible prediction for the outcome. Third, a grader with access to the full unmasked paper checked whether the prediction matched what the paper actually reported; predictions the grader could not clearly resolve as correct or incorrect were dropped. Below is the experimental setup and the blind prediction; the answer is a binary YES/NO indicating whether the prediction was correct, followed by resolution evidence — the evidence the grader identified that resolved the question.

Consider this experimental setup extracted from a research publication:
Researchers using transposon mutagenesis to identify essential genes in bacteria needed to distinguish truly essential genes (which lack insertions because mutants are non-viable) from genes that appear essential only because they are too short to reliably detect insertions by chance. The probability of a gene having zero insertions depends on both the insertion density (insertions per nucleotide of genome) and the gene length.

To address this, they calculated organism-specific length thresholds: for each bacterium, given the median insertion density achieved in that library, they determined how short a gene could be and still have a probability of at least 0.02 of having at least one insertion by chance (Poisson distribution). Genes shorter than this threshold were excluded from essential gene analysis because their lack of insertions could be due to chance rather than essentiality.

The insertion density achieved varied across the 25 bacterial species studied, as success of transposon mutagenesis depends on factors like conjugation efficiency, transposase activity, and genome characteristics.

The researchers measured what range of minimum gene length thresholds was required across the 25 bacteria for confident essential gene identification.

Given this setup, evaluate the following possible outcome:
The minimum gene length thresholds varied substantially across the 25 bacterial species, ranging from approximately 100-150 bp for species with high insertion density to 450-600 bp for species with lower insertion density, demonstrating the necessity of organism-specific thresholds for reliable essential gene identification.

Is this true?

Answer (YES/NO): YES